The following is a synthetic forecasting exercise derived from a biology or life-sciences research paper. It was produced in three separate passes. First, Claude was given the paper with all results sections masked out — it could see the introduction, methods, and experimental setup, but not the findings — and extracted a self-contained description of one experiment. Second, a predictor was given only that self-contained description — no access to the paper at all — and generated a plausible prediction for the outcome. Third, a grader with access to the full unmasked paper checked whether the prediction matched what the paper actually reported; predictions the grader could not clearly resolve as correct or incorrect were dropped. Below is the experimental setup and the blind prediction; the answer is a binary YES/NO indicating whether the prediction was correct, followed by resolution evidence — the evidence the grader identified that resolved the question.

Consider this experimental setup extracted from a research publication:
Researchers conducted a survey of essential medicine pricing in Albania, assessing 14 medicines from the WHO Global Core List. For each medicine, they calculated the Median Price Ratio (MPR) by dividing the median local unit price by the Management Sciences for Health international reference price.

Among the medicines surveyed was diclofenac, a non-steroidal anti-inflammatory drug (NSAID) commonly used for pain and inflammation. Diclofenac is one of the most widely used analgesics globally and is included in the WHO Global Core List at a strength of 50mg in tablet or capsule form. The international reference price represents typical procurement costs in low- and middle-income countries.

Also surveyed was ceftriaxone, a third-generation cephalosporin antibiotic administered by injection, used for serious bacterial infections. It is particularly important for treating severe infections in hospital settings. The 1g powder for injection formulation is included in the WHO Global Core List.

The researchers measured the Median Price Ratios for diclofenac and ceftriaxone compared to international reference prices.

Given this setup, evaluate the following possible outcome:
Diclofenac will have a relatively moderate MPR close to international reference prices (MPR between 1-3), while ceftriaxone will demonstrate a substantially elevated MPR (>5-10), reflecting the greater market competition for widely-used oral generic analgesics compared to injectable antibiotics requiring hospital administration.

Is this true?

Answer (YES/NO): NO